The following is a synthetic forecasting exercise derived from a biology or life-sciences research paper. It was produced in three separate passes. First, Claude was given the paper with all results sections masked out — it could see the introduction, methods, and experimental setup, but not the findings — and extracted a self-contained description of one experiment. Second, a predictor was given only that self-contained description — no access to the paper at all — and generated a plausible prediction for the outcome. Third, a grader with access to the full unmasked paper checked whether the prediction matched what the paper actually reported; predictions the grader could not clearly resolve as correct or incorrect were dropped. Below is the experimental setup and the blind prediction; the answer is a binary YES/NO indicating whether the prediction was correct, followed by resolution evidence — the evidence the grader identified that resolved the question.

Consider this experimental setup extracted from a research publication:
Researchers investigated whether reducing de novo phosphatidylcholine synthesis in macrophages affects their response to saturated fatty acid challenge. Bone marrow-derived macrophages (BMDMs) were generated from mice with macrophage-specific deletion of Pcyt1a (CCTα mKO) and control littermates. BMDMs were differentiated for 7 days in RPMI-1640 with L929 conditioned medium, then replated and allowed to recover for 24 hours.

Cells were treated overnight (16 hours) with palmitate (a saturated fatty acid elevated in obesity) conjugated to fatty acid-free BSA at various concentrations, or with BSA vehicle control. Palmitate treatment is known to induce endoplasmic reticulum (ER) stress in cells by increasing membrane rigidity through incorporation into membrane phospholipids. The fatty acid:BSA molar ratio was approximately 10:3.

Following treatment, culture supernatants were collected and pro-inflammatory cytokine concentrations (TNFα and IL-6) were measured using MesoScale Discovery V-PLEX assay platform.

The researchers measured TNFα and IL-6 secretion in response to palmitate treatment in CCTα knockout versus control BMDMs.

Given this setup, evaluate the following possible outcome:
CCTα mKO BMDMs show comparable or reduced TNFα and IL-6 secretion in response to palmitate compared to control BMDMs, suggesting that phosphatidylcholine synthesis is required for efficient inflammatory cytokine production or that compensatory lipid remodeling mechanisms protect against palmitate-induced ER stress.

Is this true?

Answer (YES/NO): YES